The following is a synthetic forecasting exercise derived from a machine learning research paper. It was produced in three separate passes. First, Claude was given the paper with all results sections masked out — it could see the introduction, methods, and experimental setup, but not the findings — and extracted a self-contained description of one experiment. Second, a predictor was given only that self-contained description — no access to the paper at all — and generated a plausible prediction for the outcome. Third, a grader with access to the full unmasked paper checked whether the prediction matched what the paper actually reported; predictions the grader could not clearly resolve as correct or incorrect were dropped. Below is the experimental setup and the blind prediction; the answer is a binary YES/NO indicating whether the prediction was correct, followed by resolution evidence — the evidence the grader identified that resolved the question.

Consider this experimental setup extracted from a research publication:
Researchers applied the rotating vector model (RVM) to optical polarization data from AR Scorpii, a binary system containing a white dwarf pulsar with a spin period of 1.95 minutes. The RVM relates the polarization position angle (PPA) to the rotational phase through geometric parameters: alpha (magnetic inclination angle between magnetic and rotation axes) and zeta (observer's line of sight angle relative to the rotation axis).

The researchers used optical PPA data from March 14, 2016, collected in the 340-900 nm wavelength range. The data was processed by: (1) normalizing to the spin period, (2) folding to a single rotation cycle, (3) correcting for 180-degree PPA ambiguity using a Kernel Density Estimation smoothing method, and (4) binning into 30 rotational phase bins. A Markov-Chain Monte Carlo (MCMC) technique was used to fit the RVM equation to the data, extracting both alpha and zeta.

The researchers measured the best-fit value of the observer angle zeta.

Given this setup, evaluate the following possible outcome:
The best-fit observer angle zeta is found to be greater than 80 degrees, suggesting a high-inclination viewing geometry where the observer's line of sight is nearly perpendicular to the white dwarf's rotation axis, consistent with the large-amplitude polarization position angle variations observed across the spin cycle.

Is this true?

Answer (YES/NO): NO